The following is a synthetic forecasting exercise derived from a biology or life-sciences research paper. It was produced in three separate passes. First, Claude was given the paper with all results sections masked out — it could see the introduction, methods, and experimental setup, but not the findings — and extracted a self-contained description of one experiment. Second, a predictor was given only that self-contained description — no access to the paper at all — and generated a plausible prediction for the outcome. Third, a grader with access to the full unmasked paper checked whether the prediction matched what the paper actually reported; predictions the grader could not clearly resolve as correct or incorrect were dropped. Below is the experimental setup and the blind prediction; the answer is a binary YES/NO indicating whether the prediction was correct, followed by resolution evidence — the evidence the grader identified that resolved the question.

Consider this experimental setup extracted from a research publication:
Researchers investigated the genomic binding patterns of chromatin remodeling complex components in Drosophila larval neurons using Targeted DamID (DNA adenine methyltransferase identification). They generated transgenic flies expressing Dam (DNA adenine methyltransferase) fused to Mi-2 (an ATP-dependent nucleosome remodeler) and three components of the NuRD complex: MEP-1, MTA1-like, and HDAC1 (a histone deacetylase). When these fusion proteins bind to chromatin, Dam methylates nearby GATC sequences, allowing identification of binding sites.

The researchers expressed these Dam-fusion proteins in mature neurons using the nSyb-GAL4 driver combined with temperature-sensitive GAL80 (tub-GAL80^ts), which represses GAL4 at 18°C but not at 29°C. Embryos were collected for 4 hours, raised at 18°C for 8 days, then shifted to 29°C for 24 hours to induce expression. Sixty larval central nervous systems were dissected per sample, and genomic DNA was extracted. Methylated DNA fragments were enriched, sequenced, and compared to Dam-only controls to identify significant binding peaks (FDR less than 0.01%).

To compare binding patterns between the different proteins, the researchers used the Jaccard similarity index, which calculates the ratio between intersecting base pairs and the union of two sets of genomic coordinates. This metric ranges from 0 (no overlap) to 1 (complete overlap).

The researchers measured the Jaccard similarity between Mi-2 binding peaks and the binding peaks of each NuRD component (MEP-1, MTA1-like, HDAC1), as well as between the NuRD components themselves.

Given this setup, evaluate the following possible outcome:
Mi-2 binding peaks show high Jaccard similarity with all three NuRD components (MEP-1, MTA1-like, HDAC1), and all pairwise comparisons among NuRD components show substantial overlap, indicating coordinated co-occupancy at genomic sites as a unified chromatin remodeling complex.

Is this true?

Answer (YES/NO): NO